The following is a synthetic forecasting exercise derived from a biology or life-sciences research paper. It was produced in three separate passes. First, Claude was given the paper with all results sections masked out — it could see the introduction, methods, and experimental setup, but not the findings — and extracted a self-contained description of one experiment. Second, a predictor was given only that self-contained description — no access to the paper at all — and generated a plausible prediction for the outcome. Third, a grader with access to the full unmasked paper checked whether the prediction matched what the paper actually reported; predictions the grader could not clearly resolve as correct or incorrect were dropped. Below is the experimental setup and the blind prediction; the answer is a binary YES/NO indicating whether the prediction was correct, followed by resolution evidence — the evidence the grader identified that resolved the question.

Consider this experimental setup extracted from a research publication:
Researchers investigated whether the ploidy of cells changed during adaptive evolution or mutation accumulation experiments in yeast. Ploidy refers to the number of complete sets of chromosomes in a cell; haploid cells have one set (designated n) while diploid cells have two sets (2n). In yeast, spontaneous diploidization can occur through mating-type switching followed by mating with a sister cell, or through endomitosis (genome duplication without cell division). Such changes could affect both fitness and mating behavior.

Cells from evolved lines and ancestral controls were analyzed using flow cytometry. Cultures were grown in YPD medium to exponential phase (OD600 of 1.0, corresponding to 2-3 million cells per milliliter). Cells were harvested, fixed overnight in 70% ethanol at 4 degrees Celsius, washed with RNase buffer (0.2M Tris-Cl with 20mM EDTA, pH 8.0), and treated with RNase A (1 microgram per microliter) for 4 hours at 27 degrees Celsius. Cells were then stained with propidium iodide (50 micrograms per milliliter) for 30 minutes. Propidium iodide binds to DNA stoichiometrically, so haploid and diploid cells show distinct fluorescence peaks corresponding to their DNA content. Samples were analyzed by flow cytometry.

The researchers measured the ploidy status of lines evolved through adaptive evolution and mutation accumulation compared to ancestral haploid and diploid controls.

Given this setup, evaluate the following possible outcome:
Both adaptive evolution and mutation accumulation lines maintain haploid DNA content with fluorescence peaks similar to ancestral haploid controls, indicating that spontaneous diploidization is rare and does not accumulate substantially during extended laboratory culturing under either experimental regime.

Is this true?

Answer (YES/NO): NO